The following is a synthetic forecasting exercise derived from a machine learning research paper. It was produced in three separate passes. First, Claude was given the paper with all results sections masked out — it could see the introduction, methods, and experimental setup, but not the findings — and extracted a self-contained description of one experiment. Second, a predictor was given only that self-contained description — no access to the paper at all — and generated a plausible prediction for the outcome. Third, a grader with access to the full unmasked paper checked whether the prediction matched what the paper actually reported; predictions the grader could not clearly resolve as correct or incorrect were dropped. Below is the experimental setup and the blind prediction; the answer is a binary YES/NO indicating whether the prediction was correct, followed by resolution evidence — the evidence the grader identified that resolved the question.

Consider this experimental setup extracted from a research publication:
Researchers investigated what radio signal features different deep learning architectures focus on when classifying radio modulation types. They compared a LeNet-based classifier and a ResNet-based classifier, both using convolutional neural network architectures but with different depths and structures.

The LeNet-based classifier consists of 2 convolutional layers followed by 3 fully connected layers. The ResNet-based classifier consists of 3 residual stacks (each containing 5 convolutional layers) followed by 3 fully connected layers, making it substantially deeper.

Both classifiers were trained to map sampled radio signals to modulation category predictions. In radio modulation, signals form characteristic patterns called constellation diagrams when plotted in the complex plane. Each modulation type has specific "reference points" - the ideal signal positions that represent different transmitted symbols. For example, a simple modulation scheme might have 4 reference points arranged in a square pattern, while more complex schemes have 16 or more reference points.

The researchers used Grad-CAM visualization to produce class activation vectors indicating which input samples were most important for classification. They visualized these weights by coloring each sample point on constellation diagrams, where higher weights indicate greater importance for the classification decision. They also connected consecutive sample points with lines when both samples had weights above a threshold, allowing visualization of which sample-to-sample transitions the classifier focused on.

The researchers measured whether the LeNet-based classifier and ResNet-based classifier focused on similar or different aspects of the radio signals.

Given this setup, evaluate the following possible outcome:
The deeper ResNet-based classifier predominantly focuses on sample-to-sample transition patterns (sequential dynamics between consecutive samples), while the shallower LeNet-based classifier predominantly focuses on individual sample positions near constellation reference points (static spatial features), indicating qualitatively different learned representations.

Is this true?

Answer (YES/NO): NO